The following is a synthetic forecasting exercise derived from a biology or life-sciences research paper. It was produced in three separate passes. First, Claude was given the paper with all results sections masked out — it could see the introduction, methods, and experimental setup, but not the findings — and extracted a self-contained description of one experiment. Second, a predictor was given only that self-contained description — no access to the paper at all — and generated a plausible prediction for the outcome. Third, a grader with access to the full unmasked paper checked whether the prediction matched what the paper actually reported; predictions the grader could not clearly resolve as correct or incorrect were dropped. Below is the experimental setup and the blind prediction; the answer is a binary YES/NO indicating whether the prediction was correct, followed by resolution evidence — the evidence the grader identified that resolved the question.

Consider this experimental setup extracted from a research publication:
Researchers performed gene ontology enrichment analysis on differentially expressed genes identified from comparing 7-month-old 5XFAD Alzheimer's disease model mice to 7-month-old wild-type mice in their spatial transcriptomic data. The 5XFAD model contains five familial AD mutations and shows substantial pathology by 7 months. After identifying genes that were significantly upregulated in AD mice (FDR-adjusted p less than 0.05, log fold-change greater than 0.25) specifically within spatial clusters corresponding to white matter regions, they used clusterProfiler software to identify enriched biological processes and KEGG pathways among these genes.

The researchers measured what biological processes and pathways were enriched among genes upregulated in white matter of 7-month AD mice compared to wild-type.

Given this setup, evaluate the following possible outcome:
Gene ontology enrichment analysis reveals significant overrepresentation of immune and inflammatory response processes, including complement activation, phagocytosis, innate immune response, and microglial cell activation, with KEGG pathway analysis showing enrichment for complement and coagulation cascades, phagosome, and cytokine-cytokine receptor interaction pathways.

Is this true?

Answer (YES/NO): NO